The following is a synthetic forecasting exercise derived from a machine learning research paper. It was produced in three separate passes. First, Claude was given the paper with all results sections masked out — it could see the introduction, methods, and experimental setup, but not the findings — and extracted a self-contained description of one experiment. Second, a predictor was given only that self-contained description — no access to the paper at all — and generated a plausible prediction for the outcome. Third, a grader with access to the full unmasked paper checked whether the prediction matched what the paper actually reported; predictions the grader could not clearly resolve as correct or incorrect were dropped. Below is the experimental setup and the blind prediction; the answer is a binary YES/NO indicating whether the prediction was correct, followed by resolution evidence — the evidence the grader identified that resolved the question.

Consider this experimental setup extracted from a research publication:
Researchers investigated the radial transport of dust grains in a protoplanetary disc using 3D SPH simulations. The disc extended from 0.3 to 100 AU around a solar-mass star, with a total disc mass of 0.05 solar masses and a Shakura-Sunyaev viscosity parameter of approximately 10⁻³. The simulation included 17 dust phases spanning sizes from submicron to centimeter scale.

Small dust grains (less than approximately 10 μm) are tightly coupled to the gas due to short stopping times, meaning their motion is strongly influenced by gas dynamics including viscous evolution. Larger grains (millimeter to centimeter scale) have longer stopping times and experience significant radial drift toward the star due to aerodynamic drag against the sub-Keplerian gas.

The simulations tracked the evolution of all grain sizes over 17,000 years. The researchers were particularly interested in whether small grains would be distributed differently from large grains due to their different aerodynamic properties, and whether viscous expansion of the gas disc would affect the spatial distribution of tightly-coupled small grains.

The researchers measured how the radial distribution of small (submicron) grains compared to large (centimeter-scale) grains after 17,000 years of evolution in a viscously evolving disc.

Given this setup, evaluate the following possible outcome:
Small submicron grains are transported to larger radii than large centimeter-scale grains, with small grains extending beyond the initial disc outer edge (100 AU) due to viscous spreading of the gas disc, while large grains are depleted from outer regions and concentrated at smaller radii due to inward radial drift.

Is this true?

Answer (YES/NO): YES